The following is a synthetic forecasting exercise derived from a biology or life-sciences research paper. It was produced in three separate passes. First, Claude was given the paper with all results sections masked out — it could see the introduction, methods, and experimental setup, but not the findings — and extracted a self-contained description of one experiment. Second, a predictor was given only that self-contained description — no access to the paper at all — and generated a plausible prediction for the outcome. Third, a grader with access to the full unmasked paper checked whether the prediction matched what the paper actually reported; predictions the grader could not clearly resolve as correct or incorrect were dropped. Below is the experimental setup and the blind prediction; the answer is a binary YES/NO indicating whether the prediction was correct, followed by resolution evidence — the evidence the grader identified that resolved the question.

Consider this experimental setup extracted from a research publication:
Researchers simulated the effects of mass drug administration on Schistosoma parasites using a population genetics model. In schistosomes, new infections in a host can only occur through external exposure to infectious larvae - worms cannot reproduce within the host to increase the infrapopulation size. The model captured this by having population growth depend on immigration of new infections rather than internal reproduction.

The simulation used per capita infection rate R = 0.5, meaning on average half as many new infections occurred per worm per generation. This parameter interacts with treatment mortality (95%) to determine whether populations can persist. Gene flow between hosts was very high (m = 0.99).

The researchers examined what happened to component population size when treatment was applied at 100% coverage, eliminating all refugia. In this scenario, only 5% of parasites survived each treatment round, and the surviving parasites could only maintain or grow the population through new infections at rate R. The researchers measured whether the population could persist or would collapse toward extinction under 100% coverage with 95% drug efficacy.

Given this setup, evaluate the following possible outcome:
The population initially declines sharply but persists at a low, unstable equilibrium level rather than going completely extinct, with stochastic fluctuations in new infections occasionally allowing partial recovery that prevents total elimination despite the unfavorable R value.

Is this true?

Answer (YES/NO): NO